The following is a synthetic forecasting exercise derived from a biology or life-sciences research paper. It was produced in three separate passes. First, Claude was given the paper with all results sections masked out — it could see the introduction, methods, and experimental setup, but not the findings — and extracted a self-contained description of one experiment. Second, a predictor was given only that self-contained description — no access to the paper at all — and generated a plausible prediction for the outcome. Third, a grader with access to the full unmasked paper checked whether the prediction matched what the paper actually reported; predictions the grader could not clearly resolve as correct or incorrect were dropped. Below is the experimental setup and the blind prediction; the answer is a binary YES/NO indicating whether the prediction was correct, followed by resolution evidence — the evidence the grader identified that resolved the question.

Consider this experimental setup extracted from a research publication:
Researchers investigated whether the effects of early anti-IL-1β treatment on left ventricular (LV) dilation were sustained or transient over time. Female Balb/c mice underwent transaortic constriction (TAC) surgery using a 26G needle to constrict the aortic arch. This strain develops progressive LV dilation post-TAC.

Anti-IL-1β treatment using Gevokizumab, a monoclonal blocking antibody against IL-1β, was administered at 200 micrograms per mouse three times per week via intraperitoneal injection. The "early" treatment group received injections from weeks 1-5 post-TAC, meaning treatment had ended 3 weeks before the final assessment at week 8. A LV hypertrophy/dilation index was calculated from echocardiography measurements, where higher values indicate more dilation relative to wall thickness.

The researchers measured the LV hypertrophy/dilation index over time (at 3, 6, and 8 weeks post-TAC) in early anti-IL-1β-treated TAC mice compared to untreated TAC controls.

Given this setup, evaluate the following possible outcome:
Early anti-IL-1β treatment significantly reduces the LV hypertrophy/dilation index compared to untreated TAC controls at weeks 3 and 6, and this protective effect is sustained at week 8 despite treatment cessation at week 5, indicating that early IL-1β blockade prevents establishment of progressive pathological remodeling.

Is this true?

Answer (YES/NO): NO